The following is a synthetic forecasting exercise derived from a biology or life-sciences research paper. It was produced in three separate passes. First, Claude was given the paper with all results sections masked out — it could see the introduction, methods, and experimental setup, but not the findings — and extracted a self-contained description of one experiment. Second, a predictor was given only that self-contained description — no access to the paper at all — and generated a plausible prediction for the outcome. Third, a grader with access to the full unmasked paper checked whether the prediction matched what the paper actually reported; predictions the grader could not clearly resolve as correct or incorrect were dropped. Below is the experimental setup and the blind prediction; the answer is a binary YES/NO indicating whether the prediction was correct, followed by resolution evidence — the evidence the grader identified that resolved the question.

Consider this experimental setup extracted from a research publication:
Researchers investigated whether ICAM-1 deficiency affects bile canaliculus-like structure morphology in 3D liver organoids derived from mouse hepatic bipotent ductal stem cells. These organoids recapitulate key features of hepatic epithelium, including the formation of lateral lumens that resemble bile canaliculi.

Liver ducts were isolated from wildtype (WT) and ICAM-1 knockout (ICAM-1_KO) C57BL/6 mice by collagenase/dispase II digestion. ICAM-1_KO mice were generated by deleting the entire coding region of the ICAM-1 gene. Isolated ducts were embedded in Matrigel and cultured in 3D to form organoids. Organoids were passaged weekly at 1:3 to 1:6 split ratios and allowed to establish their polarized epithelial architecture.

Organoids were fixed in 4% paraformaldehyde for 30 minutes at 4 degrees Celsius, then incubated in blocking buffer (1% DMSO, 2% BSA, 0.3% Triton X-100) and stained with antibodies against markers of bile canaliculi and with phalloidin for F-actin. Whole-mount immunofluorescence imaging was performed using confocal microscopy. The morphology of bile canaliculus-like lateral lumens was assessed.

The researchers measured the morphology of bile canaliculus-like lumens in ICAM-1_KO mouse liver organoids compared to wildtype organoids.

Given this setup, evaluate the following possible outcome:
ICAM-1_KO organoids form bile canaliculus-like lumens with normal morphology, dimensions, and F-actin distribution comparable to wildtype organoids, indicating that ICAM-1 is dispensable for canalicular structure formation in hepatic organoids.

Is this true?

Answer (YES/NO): NO